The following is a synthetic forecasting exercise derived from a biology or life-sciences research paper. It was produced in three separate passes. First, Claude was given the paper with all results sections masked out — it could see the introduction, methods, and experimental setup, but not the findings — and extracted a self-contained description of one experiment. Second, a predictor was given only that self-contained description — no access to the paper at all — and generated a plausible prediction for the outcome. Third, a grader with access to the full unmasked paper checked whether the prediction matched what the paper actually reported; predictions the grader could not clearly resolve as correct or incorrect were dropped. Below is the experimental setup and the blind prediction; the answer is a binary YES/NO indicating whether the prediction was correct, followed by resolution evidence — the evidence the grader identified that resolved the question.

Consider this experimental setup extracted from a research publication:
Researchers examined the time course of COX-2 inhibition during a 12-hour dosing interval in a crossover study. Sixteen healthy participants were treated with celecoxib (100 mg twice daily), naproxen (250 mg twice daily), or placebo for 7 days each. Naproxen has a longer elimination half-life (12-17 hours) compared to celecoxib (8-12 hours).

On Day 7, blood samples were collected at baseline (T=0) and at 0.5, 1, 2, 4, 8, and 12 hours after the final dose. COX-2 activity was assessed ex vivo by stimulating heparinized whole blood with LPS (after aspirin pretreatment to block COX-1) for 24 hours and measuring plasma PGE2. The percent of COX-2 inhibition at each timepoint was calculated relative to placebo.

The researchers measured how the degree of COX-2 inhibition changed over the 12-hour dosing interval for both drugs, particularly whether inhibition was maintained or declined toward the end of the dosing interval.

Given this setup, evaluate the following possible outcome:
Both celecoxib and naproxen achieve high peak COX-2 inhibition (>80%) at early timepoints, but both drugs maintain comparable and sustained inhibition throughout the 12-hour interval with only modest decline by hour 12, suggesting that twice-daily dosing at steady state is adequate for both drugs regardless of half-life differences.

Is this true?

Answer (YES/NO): NO